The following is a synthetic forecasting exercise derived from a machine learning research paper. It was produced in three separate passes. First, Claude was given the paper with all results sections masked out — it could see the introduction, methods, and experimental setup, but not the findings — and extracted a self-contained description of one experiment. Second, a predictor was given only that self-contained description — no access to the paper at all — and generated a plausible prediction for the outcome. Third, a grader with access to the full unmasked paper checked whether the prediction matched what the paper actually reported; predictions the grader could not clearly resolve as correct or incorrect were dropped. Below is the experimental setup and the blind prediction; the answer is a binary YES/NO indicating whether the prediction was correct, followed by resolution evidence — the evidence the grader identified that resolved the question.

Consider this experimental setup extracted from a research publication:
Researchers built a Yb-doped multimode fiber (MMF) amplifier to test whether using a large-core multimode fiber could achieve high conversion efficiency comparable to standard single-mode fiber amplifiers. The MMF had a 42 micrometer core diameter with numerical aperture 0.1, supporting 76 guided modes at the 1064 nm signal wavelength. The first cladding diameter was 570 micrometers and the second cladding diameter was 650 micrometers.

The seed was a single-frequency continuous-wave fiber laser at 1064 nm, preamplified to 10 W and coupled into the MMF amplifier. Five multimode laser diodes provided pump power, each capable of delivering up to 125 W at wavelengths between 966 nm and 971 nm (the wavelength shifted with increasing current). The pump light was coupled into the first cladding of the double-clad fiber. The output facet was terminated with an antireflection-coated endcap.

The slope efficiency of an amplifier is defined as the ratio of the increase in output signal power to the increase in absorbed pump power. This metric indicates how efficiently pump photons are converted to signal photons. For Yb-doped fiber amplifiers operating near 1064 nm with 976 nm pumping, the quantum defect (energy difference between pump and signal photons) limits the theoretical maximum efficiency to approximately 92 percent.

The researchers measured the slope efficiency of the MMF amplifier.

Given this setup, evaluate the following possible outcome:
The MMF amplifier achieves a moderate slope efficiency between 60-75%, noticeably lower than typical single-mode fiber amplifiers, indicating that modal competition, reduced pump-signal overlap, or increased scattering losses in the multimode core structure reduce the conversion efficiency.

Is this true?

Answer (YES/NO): NO